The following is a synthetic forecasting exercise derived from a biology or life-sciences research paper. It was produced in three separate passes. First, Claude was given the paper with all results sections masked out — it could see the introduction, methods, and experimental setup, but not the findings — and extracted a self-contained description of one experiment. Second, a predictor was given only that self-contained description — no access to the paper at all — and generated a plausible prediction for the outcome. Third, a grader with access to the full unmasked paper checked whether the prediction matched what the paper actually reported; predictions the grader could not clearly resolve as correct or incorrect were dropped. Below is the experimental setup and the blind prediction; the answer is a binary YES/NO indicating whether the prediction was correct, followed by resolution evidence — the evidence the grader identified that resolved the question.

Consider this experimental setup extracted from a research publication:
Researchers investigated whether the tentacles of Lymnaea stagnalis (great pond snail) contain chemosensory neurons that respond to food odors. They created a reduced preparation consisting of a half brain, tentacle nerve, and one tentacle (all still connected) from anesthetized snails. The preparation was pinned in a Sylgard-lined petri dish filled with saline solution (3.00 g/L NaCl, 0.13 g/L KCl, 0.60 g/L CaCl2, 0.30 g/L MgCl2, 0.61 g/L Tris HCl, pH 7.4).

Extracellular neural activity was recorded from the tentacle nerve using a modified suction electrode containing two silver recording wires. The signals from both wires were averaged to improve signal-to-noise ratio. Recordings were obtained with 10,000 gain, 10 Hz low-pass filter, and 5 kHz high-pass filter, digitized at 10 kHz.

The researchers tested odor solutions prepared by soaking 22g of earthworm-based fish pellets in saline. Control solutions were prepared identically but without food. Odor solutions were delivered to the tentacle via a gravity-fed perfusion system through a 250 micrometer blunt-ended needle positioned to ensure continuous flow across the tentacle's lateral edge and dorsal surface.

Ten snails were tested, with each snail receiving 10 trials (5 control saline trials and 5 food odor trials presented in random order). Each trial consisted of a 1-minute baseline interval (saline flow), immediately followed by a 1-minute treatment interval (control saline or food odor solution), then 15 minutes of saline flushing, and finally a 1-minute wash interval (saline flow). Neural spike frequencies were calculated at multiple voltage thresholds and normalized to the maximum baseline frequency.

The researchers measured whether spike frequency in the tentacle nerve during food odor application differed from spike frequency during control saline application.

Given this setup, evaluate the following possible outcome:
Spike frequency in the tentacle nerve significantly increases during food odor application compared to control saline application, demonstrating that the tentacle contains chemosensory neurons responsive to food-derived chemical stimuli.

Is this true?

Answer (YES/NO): YES